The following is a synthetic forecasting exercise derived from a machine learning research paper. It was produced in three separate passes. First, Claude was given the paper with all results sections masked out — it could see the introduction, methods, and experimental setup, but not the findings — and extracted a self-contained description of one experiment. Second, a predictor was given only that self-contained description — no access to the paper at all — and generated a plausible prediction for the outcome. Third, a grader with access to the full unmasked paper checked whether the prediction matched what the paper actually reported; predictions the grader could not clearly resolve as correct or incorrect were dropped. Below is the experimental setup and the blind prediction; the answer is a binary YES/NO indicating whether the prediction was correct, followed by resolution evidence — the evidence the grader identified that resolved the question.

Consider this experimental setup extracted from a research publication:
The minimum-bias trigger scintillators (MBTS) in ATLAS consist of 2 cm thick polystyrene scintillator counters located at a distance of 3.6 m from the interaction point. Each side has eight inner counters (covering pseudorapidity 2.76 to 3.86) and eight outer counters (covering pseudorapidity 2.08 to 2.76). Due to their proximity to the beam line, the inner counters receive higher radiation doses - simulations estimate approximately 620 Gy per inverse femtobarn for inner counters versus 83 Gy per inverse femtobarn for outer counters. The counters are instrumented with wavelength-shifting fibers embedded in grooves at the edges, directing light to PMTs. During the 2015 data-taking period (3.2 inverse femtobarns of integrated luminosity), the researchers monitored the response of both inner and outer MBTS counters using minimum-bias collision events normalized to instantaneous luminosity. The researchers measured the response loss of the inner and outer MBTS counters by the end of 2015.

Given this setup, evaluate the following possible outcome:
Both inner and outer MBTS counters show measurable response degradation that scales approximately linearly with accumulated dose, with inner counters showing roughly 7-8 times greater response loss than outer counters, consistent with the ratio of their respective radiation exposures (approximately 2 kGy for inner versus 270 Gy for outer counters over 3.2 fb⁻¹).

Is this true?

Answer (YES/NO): NO